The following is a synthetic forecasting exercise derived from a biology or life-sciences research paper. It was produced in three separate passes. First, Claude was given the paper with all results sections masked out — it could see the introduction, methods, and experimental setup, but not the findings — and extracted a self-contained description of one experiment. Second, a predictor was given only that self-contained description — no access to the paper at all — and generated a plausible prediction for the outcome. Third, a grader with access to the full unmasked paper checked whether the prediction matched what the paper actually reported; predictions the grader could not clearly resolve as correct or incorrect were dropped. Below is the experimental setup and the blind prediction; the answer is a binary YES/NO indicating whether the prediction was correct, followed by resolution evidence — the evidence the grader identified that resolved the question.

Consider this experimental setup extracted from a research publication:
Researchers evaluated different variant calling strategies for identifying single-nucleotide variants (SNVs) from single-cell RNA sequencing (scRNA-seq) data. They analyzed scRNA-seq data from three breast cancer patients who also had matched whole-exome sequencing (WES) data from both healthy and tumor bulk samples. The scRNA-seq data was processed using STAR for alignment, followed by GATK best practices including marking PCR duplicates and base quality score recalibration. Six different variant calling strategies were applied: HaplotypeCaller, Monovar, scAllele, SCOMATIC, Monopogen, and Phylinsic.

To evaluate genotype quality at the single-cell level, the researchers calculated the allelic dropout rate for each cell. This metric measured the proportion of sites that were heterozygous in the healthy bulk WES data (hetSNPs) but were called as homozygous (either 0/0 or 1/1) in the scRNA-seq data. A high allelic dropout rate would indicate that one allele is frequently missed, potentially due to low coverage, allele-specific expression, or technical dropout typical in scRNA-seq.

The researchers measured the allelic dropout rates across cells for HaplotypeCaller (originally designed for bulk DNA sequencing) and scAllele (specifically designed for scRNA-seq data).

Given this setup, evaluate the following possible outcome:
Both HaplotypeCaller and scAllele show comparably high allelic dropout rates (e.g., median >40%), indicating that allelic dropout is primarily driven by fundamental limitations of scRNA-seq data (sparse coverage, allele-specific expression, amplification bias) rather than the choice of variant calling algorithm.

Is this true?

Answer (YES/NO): YES